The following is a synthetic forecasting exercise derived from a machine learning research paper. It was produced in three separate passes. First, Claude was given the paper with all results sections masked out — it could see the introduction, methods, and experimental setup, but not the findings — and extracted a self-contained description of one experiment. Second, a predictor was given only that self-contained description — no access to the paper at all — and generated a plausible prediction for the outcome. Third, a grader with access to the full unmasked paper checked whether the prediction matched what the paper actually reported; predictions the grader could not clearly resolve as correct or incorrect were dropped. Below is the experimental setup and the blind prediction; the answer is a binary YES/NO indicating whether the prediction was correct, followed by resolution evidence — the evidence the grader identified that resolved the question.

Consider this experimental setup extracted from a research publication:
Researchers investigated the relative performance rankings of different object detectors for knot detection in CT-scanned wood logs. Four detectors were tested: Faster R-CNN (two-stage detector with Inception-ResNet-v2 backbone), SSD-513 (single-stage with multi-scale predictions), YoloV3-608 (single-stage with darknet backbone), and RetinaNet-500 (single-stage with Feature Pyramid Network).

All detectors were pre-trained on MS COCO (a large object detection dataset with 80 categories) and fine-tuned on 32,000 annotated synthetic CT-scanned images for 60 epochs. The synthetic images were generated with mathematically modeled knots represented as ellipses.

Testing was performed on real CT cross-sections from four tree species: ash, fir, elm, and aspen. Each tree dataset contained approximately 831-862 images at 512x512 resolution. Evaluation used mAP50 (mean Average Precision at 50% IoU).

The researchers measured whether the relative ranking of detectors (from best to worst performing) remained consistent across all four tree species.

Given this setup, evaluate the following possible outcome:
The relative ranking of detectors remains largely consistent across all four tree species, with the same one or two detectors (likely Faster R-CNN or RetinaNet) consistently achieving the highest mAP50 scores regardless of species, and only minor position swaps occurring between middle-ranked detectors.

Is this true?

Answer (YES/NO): YES